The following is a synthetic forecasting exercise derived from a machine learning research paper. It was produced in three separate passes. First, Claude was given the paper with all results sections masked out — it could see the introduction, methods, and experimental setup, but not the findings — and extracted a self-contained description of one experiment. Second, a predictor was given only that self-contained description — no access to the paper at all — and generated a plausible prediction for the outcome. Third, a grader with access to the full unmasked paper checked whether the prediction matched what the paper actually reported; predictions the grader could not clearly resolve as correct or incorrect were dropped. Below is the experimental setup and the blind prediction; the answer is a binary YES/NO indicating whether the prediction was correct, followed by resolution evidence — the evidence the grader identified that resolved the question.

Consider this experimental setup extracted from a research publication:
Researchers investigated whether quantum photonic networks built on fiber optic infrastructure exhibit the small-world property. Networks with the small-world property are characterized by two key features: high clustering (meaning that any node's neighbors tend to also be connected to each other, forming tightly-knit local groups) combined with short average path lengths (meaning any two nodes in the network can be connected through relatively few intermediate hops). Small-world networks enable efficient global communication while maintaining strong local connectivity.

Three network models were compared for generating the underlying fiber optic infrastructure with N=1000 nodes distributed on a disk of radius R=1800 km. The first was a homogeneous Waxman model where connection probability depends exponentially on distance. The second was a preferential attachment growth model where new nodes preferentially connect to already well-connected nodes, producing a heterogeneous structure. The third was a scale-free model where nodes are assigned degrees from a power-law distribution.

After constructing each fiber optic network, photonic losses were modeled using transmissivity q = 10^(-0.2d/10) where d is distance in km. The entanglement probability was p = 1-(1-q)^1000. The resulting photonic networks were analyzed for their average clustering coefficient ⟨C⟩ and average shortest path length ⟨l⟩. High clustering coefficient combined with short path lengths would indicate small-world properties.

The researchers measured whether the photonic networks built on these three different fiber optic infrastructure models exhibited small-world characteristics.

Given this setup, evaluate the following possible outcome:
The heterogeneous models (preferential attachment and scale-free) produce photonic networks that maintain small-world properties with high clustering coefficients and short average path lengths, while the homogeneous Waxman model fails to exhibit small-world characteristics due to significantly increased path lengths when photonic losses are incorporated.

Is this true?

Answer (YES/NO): NO